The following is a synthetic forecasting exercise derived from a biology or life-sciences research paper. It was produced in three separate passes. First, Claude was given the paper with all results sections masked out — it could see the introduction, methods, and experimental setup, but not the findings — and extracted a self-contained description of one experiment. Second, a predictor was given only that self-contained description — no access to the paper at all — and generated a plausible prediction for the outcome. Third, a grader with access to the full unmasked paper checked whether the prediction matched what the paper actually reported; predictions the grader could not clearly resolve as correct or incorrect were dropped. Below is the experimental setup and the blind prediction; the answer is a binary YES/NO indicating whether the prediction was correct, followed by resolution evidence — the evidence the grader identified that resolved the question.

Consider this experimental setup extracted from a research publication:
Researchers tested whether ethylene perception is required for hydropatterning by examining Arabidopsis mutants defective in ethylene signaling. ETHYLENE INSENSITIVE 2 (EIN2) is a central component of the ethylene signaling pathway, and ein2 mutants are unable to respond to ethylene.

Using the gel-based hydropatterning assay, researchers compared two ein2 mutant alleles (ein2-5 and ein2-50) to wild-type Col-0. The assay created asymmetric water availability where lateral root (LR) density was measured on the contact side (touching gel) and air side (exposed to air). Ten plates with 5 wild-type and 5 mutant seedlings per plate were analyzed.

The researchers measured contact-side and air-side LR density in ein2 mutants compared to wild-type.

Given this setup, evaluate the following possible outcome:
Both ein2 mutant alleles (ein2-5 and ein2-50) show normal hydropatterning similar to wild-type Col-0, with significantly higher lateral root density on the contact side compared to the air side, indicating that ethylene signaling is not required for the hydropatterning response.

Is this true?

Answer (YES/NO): NO